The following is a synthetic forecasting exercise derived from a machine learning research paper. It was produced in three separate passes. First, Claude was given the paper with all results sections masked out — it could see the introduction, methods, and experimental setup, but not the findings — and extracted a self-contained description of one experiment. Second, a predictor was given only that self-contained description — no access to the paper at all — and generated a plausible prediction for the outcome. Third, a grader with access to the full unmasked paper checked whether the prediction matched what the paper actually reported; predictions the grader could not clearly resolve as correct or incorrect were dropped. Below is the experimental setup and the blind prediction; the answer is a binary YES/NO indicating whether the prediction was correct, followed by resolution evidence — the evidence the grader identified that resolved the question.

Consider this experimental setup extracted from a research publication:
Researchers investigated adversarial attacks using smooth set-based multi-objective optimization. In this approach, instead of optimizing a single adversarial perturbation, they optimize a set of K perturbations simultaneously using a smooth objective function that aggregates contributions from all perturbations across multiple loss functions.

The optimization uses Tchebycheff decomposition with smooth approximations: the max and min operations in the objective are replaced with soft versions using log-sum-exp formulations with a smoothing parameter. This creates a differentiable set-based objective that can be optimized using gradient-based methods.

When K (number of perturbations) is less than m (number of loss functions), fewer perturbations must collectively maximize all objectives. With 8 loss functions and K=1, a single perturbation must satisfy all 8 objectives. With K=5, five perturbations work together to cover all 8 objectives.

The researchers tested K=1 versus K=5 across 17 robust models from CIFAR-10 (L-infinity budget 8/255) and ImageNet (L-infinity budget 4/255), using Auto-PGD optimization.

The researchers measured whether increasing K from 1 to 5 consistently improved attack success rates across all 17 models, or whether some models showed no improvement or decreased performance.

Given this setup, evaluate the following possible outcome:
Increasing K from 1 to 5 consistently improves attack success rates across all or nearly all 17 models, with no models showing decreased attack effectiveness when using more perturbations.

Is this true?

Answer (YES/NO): YES